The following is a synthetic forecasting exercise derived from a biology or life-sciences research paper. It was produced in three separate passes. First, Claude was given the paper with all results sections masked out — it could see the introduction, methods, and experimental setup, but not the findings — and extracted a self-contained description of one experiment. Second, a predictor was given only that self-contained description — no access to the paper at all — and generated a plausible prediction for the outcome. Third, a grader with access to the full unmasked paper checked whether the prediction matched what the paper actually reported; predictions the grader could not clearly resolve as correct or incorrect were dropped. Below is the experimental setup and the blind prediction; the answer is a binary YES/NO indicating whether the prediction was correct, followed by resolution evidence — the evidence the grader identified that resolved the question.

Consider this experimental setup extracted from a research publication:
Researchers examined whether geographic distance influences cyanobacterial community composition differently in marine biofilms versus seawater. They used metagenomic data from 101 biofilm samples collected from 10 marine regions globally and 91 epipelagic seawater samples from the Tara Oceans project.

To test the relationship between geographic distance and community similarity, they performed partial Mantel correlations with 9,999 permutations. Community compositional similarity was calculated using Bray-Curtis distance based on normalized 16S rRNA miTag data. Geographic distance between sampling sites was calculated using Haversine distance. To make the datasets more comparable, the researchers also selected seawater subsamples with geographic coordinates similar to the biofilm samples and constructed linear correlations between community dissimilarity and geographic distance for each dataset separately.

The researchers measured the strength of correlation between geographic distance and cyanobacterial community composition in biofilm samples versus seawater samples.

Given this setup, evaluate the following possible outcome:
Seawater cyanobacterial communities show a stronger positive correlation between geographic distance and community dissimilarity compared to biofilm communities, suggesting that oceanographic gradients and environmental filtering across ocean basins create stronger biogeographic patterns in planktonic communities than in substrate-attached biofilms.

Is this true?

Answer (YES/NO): NO